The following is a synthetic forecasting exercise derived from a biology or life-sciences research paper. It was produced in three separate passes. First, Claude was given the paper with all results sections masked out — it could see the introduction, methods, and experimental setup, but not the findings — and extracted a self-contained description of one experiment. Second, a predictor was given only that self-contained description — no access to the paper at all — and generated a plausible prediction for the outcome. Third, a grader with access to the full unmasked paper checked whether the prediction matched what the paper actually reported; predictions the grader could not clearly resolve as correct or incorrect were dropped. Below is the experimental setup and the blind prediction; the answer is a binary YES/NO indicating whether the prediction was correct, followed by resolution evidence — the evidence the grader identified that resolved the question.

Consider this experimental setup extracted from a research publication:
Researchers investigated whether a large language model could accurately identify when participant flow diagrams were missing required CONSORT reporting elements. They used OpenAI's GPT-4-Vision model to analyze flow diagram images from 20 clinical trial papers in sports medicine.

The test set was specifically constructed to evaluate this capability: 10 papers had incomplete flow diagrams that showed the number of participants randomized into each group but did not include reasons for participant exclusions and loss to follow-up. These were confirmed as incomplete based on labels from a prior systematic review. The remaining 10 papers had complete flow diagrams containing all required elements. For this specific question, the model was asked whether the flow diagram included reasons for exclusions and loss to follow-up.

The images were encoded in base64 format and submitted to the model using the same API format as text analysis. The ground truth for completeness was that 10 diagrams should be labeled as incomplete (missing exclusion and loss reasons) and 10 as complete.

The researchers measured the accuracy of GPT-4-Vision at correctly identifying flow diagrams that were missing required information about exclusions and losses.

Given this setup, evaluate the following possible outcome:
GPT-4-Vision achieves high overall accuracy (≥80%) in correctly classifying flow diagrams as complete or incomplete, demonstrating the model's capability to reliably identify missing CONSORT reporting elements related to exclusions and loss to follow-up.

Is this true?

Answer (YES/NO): NO